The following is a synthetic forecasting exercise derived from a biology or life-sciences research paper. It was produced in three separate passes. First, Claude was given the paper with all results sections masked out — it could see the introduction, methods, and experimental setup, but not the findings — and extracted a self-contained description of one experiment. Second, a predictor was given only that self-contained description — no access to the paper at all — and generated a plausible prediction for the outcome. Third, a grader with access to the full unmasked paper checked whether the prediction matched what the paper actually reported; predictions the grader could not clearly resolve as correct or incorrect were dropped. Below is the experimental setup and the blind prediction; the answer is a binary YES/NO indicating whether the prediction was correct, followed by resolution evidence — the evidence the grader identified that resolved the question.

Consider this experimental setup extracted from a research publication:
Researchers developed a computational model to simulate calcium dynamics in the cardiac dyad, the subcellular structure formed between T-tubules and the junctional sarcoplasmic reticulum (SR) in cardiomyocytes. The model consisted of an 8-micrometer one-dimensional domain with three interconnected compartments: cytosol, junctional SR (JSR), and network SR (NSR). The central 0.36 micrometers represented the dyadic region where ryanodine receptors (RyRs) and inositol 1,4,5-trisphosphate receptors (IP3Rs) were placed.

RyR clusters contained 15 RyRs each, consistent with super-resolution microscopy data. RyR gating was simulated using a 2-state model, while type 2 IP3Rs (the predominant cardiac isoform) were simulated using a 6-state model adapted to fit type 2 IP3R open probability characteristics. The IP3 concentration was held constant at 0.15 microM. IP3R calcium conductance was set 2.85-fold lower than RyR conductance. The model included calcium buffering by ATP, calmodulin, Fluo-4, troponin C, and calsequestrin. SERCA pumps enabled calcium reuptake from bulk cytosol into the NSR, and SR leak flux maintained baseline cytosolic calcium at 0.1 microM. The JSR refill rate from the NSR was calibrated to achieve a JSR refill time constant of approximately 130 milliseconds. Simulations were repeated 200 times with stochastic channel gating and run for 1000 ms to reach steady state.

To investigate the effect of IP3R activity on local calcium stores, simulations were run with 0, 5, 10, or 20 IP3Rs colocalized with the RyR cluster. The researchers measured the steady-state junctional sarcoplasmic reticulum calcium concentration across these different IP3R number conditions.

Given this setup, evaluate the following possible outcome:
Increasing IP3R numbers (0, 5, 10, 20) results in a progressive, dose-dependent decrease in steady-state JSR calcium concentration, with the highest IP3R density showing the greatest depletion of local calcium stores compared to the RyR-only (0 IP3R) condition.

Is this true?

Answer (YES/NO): YES